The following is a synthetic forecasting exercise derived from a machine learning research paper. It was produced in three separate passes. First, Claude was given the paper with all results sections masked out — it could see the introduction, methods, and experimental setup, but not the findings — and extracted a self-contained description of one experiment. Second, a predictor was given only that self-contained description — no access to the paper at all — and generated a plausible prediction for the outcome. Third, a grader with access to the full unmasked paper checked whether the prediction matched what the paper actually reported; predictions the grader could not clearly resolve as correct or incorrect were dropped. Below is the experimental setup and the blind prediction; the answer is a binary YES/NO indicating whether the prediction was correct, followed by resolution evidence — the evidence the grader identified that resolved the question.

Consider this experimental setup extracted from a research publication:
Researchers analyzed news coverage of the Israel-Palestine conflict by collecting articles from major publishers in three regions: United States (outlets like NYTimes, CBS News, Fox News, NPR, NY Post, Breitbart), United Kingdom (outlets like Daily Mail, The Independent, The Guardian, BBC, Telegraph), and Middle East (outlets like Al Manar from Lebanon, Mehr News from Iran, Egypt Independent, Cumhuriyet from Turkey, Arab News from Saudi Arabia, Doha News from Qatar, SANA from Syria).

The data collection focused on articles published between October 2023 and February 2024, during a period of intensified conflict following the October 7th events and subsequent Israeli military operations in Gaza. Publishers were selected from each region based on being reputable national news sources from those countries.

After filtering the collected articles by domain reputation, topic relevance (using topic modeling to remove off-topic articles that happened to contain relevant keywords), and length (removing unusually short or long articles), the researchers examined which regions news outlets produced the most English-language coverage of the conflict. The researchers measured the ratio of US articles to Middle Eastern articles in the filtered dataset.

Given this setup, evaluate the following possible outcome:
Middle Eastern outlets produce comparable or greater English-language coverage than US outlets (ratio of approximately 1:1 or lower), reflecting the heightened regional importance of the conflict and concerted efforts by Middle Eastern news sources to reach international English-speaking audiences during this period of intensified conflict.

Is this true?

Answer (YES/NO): NO